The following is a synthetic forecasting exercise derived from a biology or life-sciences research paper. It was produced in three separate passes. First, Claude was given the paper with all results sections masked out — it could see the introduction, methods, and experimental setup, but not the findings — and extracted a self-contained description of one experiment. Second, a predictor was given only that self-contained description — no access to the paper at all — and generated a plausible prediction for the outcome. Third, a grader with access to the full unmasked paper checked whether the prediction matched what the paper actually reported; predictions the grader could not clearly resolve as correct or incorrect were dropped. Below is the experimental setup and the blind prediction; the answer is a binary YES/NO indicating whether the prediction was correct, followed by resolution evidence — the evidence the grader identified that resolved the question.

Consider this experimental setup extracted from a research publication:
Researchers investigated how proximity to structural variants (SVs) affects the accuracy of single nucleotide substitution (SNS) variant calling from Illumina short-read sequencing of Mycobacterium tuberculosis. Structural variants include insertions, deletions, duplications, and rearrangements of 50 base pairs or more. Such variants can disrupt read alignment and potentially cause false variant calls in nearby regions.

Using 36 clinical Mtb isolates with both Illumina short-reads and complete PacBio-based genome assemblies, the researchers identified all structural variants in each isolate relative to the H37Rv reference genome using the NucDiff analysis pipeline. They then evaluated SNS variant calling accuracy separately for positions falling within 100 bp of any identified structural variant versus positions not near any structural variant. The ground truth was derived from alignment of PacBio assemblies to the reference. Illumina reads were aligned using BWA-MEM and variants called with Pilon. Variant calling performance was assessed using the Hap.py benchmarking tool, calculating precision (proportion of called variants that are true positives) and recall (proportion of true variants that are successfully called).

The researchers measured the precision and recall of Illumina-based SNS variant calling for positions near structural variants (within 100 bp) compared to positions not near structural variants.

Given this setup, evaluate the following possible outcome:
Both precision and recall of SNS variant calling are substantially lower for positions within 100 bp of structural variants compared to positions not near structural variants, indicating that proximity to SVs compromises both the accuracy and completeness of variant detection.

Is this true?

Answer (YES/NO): YES